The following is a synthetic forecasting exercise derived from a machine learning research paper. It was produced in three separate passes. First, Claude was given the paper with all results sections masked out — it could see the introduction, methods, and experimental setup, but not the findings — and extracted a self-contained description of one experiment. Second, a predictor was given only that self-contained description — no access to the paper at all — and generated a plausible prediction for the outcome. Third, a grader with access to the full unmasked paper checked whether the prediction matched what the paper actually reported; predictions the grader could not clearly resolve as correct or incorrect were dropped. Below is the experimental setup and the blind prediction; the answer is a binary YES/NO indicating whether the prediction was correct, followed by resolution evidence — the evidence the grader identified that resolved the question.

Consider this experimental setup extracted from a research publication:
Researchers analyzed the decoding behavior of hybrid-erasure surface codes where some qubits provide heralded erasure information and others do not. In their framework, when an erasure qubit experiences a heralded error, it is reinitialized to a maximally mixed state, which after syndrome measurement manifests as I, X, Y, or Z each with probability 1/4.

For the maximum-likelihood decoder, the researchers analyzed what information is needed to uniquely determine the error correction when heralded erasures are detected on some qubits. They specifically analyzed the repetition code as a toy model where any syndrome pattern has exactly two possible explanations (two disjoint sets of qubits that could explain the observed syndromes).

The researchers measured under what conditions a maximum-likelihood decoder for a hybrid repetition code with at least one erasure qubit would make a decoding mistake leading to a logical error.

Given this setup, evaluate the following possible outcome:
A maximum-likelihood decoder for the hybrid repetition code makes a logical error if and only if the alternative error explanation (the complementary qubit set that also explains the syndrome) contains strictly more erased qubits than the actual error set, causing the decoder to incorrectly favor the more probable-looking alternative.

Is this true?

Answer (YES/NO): NO